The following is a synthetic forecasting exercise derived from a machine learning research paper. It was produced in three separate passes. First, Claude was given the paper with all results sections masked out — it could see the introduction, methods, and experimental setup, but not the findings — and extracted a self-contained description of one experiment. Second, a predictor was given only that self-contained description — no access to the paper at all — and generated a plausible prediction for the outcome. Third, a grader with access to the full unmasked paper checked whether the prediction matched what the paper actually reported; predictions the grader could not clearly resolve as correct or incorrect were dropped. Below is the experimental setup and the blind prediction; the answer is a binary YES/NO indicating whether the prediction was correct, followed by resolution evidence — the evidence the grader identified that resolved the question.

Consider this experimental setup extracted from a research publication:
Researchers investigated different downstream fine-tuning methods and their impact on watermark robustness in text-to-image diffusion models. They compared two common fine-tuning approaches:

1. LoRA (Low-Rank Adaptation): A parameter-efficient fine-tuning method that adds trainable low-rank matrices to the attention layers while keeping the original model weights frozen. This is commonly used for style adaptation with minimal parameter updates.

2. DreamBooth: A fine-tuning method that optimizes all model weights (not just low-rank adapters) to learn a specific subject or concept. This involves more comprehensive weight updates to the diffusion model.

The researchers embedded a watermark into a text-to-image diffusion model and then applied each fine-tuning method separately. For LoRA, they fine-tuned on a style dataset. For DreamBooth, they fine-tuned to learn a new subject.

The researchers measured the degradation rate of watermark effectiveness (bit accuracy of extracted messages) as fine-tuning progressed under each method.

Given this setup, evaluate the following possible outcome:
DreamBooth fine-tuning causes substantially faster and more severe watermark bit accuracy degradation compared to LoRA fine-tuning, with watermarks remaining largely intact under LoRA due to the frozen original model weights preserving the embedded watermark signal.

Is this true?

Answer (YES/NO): NO